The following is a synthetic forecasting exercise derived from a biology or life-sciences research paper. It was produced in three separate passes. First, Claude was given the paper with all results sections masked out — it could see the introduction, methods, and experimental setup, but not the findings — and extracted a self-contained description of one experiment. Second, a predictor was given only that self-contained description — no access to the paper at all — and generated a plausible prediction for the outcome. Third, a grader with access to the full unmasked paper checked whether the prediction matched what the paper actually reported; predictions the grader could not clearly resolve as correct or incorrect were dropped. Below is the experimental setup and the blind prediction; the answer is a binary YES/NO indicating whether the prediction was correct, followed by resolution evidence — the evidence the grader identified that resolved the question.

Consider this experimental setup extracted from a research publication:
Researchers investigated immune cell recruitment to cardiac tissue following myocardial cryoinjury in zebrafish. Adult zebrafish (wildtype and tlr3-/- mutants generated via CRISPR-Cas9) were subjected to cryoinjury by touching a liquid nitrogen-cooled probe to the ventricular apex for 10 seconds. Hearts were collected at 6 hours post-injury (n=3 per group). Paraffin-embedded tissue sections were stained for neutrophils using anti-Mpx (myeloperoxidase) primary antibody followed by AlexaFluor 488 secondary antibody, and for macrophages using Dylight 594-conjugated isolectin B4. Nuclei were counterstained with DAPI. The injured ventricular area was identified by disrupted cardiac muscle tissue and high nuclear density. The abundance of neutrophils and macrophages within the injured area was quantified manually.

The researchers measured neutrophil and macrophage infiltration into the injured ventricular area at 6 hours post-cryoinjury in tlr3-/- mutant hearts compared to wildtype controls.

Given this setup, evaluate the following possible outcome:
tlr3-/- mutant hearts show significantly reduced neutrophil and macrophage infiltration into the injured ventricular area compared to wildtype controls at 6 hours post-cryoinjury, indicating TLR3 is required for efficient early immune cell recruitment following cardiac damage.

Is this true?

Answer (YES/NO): YES